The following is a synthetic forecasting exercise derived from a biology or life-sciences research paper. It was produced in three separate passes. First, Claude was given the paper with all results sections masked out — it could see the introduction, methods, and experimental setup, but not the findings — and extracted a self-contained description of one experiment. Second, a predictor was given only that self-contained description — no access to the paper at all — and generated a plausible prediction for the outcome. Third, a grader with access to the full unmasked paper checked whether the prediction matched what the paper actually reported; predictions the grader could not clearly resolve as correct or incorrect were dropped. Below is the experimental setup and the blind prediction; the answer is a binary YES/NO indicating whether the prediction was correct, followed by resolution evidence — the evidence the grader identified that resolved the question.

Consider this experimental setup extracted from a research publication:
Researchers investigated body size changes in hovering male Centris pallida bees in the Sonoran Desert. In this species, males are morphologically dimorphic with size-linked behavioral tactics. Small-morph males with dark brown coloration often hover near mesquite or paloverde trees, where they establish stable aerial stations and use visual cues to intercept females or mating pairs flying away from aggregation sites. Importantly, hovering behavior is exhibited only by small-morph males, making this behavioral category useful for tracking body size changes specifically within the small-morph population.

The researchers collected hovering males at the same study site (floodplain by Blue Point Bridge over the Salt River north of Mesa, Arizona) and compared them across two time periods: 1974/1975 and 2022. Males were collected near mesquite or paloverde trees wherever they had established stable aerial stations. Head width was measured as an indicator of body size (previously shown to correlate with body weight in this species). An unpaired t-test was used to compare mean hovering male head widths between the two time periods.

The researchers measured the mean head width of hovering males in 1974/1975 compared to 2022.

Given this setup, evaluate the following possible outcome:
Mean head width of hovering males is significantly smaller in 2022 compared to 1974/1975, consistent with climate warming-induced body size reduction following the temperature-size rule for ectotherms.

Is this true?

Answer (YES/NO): YES